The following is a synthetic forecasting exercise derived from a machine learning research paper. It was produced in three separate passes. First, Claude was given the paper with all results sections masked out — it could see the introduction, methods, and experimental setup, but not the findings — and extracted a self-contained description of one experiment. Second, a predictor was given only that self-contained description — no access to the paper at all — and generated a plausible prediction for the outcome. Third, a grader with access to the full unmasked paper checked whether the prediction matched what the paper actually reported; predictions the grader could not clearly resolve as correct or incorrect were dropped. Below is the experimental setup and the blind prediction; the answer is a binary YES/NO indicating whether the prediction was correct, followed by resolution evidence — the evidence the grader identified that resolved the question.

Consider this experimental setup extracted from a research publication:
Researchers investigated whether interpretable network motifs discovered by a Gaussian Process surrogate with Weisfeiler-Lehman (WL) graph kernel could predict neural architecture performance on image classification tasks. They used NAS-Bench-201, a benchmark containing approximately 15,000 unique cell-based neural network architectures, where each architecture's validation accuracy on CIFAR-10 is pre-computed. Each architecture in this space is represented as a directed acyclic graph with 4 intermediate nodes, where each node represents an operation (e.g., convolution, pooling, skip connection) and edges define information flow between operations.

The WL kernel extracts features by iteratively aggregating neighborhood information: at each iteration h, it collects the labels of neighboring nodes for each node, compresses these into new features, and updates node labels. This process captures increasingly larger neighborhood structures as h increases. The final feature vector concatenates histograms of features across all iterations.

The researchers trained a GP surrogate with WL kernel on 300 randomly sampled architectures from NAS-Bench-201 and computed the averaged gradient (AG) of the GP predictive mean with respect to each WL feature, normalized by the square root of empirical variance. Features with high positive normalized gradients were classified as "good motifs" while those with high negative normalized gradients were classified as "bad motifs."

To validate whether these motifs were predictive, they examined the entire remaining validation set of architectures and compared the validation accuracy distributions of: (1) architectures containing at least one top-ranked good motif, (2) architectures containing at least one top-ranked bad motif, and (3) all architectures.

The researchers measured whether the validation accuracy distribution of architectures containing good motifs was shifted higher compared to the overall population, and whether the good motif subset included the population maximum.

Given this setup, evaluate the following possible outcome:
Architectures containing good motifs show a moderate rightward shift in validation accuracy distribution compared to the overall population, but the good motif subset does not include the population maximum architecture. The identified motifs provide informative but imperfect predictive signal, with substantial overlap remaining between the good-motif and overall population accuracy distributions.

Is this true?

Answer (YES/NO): NO